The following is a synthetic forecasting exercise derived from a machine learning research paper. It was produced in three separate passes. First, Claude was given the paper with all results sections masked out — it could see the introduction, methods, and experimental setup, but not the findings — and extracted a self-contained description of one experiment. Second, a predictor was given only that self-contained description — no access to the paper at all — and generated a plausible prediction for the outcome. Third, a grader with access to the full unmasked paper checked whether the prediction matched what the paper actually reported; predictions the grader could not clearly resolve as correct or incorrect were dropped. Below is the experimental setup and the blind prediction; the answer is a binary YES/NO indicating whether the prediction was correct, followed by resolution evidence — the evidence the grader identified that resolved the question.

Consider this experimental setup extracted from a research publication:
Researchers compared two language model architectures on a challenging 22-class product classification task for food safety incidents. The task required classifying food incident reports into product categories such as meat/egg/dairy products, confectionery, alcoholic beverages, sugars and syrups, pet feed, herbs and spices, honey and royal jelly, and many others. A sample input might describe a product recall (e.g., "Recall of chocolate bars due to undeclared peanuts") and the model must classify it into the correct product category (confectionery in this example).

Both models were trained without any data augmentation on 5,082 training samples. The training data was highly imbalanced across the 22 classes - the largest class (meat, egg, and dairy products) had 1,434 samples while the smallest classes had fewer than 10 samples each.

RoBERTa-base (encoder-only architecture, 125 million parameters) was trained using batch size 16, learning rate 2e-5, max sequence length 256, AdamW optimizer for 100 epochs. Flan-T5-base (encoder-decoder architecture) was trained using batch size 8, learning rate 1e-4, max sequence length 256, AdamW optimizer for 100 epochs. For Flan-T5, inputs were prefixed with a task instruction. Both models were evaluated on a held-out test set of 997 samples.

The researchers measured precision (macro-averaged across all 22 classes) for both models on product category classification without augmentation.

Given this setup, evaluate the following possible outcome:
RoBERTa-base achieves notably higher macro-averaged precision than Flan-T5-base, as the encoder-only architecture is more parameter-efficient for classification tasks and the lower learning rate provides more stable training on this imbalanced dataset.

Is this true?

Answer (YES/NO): NO